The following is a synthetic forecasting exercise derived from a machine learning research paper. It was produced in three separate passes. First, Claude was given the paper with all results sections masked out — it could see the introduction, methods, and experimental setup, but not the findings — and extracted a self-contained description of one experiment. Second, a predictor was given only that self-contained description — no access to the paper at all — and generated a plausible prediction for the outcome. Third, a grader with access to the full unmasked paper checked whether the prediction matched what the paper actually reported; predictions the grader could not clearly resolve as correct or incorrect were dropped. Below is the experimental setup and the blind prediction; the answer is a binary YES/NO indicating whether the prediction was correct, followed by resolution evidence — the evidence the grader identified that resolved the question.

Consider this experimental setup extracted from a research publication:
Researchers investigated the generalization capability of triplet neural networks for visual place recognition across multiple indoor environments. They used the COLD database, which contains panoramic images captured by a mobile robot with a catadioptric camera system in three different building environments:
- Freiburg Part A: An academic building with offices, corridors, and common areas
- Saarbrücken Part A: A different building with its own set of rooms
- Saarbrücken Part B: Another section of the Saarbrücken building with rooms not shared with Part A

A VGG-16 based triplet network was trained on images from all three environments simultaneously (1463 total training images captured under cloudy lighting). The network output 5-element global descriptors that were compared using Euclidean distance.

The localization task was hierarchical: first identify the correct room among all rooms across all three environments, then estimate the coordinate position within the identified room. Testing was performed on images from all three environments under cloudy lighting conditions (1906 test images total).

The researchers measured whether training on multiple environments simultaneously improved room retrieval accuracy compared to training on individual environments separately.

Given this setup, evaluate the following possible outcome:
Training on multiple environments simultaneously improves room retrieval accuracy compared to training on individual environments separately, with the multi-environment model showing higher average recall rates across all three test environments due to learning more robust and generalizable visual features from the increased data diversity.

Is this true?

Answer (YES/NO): NO